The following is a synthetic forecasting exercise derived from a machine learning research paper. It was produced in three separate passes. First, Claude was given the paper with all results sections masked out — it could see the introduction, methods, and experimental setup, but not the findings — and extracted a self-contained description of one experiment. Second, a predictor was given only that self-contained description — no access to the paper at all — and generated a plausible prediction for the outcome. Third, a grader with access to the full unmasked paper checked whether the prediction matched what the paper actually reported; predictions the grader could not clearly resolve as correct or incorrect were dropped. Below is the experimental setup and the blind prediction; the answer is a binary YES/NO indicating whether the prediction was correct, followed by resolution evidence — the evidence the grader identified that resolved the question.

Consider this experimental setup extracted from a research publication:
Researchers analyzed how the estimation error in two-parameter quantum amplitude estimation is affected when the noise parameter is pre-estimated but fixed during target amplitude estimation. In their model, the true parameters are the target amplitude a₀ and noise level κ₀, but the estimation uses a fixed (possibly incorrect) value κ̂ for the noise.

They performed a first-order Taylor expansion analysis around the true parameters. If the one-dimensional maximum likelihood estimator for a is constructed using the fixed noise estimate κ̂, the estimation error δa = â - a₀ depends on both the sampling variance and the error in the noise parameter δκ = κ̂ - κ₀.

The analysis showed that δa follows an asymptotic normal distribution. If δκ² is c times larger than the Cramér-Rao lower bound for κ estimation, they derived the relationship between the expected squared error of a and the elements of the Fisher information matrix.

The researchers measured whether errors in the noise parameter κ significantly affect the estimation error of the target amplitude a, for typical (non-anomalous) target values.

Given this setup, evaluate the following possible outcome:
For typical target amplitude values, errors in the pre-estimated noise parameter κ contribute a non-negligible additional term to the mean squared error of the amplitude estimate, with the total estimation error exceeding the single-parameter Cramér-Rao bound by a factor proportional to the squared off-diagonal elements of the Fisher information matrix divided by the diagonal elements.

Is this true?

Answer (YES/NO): NO